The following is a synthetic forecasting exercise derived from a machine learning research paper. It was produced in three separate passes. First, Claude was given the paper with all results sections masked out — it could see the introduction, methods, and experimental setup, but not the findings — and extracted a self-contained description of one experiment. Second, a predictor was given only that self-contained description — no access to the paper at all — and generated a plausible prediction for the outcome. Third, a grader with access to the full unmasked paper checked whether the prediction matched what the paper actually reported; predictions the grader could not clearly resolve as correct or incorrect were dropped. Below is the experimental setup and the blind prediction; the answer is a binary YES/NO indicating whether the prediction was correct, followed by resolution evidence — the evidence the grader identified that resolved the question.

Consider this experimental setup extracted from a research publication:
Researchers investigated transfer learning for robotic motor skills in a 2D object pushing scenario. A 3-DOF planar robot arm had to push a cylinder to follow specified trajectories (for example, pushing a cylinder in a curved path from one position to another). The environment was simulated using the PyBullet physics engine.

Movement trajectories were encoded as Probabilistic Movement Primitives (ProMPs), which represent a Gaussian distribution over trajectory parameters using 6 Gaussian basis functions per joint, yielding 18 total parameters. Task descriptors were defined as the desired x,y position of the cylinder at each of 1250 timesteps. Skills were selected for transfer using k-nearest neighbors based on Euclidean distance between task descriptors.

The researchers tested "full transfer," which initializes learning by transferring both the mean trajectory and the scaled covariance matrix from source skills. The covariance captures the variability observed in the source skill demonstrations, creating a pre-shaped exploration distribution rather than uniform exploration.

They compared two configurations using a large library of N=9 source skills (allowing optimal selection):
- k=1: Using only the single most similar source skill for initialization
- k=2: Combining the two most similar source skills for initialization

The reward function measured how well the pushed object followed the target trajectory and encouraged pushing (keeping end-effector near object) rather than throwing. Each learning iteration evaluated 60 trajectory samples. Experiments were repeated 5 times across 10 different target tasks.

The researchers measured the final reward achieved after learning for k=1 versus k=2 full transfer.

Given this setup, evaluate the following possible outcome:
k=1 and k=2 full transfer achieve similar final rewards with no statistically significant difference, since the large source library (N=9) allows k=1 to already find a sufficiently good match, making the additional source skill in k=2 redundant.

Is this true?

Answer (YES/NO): NO